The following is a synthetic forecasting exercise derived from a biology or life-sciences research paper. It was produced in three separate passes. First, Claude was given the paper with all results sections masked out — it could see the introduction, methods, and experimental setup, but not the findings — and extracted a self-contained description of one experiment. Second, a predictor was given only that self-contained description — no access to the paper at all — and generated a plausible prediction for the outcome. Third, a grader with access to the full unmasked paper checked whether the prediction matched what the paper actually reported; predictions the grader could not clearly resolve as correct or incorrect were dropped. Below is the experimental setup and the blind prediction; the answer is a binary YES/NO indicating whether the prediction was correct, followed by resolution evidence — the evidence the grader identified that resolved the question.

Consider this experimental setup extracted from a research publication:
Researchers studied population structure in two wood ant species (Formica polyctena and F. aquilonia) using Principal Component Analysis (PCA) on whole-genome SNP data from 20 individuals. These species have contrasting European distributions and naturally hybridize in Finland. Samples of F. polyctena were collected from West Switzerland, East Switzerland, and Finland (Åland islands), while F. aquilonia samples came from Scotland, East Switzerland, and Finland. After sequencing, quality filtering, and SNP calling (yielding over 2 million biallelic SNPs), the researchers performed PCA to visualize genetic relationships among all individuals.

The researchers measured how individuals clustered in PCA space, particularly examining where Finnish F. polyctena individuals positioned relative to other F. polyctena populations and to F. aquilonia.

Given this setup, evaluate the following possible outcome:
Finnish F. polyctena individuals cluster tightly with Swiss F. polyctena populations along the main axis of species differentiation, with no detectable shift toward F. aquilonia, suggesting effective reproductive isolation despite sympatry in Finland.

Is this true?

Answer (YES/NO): NO